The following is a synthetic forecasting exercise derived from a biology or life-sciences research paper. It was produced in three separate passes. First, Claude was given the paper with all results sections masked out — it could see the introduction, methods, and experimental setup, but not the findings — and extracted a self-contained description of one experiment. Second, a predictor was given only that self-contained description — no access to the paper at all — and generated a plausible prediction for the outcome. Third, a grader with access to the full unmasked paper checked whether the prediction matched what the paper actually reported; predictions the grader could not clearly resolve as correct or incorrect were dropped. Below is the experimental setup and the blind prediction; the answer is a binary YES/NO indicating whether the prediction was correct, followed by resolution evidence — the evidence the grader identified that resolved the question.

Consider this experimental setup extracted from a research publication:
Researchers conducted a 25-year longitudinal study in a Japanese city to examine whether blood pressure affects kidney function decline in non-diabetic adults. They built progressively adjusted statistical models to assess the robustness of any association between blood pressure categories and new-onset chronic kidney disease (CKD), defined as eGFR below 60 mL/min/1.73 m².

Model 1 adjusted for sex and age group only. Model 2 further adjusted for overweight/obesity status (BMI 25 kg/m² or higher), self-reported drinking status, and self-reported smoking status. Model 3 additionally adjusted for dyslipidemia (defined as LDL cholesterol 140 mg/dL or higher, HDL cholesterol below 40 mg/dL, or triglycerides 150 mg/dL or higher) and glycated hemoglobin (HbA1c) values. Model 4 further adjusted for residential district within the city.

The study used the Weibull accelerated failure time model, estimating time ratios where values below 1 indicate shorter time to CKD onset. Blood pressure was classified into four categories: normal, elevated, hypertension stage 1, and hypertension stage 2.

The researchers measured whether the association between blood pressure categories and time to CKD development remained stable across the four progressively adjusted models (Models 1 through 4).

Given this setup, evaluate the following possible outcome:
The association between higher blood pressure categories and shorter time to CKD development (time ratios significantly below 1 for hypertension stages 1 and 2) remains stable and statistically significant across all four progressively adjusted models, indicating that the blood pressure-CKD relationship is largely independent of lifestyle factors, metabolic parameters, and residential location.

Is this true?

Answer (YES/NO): NO